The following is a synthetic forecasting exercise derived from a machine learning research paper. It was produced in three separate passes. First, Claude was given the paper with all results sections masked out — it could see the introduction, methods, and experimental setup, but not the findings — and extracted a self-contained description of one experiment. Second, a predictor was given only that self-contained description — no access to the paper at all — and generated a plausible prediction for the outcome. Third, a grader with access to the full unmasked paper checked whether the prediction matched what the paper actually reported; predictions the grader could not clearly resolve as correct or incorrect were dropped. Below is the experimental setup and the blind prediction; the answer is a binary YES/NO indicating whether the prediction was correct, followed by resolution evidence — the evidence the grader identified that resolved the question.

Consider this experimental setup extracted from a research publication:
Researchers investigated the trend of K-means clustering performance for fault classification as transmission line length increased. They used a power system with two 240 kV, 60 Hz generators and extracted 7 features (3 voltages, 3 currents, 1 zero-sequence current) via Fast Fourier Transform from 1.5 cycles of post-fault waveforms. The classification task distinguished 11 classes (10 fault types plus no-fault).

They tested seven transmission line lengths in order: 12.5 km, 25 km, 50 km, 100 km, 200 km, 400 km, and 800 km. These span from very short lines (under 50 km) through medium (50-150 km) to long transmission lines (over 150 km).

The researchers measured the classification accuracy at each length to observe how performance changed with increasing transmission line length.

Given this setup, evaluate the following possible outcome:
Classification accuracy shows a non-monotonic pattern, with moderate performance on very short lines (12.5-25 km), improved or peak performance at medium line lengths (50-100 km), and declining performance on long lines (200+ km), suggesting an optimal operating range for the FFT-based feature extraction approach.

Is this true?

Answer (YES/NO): NO